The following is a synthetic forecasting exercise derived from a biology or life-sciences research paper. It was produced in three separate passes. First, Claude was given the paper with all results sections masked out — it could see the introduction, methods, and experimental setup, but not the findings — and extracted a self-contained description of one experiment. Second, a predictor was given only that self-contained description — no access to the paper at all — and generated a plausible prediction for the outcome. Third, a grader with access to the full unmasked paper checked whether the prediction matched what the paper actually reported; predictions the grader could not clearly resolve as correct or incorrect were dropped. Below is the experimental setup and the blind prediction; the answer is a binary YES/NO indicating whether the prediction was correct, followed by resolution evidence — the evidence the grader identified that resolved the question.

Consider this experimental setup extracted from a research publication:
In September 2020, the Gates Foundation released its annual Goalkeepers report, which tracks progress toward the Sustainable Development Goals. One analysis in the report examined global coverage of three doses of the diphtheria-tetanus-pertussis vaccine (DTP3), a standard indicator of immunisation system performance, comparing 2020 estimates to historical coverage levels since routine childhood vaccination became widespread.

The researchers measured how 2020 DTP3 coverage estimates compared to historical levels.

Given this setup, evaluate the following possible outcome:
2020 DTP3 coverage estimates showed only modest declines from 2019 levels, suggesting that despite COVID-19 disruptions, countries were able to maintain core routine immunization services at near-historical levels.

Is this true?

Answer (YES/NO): NO